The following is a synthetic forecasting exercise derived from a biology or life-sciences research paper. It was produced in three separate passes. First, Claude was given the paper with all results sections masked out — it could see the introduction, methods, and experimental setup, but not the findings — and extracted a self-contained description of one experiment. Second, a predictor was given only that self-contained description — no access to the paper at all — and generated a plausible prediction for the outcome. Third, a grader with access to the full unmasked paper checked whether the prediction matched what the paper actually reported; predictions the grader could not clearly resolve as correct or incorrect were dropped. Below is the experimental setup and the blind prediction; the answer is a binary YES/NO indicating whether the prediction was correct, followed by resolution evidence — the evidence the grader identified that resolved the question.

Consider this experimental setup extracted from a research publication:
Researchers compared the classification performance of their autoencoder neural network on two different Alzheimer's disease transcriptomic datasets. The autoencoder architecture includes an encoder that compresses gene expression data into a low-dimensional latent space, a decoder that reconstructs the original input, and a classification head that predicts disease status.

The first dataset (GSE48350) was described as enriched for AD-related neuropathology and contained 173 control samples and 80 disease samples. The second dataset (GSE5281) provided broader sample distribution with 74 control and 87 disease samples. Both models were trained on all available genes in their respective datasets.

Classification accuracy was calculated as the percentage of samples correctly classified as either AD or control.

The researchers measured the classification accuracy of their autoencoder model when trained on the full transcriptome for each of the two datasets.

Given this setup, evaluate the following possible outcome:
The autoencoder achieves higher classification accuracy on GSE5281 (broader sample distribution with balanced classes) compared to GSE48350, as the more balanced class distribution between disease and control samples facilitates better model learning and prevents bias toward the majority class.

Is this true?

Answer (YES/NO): NO